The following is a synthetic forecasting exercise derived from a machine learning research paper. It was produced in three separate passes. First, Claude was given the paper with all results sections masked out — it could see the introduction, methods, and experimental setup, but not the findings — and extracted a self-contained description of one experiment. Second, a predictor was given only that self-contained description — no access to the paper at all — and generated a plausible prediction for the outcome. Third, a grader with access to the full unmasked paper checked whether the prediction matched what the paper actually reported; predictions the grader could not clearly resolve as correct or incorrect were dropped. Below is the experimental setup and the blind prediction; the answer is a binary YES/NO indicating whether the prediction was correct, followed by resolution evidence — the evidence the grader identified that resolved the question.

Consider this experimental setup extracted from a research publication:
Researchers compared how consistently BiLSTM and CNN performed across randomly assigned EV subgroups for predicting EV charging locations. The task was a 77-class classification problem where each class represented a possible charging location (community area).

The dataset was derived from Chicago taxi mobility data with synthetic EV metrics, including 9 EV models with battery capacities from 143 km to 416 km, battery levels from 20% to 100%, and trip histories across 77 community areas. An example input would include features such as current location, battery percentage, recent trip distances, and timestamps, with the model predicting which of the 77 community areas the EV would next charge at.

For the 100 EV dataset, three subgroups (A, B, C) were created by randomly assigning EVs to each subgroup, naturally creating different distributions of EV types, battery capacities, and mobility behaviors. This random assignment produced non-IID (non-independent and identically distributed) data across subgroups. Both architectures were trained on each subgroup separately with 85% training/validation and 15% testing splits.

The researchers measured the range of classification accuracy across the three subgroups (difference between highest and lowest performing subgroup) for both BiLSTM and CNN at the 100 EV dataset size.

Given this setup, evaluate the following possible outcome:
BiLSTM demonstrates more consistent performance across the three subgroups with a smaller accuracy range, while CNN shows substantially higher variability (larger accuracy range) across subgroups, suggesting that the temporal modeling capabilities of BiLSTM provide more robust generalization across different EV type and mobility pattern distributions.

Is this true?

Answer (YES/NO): NO